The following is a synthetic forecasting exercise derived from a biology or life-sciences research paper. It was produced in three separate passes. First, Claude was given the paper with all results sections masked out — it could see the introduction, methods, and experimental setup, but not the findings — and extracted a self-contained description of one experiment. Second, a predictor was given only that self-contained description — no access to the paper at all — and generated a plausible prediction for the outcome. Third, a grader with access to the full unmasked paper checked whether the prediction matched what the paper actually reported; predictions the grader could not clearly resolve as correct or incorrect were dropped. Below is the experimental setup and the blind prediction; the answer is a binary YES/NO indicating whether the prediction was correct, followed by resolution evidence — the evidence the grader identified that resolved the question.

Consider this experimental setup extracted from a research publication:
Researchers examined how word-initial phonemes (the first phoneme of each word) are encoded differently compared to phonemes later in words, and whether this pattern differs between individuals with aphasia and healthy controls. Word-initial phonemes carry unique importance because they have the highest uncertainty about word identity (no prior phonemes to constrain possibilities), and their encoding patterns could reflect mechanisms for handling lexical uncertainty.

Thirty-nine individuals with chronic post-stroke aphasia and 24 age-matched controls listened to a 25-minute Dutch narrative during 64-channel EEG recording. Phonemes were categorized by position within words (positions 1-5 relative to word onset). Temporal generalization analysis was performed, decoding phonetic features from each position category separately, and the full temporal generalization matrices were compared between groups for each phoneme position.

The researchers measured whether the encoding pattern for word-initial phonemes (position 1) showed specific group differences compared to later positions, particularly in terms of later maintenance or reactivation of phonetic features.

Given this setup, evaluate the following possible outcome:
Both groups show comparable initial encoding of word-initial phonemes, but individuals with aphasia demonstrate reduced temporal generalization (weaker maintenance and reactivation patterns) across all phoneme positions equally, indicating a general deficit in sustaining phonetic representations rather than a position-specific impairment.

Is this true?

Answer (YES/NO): NO